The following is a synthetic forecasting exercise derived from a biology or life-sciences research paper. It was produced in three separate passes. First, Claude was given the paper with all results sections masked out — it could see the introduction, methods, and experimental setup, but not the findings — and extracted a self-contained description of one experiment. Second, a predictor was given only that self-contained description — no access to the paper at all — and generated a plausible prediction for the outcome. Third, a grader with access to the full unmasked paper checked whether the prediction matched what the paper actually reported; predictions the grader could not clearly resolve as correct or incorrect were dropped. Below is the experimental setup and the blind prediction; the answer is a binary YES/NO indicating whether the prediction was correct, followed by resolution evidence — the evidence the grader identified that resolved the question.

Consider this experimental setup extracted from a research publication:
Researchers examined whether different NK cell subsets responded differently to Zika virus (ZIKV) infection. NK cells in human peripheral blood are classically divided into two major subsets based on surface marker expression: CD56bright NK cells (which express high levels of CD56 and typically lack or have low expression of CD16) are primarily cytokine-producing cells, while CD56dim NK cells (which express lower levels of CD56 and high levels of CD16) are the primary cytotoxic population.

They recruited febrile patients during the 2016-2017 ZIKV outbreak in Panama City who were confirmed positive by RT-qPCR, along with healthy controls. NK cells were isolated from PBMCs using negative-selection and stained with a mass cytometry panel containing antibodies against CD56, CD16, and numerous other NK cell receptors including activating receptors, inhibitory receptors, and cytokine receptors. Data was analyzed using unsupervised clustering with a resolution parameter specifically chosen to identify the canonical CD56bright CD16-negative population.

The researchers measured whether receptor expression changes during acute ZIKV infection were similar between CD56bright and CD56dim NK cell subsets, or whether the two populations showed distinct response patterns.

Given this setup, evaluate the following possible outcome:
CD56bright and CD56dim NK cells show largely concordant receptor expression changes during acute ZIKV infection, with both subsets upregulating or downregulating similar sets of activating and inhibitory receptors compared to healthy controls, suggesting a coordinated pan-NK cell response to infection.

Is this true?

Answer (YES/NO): YES